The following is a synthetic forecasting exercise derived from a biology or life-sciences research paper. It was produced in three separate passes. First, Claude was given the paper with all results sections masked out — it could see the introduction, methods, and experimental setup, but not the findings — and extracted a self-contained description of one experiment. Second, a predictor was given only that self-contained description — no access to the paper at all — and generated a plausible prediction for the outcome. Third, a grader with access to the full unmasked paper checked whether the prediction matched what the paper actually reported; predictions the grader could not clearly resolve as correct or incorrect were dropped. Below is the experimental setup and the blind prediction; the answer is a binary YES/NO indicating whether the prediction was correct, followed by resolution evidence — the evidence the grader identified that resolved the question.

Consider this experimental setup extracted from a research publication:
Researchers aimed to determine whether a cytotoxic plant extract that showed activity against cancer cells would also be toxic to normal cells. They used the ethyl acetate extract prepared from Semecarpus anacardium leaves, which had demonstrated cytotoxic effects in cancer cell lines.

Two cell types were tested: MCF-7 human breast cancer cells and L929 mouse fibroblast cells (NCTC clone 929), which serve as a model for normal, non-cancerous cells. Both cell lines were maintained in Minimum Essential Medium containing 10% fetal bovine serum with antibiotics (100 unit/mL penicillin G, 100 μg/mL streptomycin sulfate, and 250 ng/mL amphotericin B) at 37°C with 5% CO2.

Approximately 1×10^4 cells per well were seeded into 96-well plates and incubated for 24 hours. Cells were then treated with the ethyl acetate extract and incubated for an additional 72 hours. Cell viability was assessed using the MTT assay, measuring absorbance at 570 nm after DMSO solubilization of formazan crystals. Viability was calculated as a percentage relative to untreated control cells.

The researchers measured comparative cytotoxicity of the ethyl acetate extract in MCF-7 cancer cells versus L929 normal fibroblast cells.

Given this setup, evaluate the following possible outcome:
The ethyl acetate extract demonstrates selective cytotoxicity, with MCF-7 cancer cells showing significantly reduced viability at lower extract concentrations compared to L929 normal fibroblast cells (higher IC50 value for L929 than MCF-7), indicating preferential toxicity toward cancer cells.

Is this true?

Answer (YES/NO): YES